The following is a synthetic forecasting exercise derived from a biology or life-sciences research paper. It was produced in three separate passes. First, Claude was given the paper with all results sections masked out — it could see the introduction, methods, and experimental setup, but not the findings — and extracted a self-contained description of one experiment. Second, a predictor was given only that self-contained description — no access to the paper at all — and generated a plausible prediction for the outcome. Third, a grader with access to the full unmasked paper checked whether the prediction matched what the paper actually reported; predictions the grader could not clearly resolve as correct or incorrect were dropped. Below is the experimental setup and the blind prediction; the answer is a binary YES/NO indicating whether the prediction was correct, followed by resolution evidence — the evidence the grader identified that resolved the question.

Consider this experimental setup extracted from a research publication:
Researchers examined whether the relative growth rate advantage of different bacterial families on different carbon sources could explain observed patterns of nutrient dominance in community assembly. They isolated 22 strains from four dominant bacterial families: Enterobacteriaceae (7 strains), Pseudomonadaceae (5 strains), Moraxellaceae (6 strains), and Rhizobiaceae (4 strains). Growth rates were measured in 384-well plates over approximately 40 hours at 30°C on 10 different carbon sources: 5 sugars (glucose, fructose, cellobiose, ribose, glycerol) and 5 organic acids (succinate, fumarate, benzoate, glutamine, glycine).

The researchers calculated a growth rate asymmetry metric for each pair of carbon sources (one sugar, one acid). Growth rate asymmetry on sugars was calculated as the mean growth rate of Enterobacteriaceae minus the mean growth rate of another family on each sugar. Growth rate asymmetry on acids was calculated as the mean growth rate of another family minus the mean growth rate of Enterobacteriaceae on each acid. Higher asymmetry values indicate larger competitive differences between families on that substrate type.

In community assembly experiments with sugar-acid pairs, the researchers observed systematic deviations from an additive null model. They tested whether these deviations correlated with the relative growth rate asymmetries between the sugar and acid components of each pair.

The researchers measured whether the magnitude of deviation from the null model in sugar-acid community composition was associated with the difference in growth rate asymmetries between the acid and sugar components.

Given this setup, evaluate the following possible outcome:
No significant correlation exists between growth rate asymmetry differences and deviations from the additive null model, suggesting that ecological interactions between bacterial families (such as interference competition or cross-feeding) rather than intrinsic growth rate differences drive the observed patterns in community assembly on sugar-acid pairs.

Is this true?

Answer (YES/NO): NO